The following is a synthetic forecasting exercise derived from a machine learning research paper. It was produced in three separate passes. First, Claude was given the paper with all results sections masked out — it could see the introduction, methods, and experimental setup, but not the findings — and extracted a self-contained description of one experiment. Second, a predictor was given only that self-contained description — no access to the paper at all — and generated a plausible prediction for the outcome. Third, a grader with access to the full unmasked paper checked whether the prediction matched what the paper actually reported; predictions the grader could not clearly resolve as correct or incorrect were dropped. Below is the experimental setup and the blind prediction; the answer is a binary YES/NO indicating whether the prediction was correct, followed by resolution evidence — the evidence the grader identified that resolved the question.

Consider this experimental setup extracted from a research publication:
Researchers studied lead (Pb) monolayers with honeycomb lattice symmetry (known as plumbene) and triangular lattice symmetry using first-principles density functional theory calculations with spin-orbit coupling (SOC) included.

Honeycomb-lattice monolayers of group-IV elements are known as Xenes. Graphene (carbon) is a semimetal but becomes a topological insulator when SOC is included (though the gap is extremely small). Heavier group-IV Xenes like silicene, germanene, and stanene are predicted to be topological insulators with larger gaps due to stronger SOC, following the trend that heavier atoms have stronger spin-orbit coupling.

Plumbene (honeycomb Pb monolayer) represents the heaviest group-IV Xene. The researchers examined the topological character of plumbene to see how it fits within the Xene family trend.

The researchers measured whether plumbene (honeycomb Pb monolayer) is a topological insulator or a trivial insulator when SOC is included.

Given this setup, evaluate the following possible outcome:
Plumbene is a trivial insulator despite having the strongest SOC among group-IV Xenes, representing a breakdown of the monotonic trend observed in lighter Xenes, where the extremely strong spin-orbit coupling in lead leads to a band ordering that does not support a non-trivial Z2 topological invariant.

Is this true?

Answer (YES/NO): YES